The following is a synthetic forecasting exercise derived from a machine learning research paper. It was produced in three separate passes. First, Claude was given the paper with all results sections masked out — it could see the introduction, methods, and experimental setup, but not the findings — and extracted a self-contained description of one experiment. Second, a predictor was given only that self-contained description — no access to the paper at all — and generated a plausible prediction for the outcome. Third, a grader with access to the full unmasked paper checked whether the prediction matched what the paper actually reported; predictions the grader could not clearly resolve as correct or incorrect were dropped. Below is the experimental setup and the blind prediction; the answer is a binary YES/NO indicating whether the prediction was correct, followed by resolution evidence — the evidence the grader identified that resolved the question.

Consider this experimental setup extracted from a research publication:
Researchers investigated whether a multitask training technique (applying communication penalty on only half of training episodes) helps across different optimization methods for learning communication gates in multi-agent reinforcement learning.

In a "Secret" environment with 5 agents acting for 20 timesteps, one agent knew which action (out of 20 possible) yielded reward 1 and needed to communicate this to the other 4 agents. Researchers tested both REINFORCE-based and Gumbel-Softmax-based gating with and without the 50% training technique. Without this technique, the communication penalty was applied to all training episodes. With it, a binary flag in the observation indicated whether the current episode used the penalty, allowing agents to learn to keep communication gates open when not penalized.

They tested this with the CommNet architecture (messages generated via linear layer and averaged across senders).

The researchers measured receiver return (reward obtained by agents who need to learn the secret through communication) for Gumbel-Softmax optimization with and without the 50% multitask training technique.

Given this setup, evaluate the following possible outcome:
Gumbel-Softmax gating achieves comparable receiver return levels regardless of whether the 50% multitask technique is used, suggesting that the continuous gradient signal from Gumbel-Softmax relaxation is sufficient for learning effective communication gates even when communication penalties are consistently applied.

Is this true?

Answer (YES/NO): NO